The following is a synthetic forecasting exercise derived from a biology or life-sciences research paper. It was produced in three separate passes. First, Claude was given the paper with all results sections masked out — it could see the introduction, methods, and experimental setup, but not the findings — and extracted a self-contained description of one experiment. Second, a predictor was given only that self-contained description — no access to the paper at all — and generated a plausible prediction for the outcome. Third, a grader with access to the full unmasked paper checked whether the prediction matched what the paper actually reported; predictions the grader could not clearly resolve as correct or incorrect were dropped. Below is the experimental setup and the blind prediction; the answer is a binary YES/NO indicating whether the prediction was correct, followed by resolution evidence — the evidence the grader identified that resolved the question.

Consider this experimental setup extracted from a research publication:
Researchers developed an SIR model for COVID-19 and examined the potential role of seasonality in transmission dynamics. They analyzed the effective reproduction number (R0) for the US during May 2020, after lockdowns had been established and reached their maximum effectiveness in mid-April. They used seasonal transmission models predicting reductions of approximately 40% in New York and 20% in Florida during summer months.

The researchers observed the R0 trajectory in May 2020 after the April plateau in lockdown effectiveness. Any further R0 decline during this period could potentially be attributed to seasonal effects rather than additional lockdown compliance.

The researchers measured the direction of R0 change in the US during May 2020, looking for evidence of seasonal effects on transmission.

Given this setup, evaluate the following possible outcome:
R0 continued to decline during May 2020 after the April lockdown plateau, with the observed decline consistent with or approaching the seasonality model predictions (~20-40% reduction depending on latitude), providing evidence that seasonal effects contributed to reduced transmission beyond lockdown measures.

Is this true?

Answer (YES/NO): YES